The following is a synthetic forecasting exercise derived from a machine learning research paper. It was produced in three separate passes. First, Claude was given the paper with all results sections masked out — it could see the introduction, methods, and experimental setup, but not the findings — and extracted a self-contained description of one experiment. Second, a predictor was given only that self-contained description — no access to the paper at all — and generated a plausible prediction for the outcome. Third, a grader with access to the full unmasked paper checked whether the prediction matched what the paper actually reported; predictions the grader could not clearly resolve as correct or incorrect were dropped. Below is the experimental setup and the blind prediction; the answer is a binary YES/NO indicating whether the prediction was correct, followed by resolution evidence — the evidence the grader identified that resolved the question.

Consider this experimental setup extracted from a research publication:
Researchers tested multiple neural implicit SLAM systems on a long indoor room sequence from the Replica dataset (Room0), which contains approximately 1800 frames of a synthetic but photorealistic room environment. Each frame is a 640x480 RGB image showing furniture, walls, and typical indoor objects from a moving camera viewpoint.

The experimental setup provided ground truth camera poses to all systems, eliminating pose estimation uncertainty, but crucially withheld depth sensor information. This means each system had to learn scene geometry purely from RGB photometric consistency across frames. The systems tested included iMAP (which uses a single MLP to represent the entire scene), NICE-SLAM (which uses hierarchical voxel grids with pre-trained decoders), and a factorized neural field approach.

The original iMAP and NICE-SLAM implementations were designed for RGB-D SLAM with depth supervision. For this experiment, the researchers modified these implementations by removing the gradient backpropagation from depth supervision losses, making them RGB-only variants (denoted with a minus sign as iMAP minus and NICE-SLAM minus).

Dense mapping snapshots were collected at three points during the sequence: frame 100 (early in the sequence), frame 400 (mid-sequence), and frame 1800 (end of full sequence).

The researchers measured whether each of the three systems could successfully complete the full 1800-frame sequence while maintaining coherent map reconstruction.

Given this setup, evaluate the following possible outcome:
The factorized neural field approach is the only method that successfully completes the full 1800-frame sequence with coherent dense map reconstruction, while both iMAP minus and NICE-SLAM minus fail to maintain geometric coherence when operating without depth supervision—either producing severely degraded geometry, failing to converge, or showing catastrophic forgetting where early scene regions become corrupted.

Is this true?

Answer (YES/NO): NO